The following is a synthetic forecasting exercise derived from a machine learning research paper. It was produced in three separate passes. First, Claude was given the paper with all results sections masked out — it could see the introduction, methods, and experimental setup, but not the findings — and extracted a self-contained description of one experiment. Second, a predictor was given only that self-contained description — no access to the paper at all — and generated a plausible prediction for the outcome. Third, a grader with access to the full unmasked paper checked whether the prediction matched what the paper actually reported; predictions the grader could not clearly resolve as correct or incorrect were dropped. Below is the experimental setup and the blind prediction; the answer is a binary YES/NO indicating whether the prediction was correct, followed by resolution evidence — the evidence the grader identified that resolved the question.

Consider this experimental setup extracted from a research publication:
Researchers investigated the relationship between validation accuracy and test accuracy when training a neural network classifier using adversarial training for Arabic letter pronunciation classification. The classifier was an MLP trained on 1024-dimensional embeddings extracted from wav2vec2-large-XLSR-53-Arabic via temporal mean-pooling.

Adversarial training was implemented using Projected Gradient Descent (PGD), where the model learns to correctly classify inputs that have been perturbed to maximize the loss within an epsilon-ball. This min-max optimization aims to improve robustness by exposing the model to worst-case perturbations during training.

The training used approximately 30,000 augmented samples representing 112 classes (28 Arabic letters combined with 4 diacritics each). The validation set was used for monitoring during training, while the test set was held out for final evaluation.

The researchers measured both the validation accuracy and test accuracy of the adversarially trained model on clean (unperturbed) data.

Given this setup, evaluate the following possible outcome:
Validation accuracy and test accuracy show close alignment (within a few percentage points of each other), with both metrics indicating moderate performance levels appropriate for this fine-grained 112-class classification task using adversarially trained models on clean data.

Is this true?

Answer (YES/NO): NO